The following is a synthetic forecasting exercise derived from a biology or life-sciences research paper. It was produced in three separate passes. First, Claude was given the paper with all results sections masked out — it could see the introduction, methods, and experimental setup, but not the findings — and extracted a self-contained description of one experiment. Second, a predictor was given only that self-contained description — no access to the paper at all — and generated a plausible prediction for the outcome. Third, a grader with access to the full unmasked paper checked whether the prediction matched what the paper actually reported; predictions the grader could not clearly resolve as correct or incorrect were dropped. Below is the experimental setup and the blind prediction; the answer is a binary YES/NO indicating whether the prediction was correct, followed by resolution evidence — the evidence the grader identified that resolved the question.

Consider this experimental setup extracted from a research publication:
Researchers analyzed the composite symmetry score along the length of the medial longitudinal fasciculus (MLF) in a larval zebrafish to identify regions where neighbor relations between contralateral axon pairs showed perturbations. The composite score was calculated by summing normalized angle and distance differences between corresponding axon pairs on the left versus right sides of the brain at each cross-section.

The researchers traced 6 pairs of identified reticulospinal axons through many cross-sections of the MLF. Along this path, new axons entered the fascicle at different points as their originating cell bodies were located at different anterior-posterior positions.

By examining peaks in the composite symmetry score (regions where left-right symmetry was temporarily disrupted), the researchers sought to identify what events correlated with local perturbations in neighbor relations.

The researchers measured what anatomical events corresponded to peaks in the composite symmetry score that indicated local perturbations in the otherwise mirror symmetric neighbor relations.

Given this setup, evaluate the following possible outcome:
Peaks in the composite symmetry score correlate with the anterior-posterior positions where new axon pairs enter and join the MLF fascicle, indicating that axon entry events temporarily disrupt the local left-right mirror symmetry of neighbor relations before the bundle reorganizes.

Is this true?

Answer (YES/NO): YES